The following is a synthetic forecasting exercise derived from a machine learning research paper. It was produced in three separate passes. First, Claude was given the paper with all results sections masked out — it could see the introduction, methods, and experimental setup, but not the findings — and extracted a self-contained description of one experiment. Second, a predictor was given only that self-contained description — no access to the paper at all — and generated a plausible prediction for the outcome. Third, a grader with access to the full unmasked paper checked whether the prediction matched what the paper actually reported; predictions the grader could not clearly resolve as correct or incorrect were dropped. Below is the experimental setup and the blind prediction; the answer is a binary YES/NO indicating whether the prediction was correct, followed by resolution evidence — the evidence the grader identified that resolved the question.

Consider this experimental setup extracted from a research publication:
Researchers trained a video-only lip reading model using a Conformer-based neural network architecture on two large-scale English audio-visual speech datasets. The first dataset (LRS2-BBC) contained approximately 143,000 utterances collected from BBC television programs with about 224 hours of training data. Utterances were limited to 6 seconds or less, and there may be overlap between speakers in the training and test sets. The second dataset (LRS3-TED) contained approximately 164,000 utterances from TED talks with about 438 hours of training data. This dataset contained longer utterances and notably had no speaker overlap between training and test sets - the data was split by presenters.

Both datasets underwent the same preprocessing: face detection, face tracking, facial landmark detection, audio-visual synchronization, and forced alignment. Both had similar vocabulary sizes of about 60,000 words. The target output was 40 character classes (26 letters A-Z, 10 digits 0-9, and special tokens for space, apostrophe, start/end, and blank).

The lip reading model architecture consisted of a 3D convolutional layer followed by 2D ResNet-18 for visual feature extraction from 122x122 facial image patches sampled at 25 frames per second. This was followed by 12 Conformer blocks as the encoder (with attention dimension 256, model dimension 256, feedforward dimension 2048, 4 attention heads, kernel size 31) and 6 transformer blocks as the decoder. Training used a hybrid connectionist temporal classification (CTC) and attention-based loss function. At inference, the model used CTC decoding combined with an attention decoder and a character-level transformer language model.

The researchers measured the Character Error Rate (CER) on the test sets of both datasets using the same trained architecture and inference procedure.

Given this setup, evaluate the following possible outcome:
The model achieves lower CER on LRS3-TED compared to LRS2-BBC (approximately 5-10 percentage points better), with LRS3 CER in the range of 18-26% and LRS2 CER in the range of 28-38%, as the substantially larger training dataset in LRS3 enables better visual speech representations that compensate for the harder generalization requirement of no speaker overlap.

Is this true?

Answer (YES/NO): NO